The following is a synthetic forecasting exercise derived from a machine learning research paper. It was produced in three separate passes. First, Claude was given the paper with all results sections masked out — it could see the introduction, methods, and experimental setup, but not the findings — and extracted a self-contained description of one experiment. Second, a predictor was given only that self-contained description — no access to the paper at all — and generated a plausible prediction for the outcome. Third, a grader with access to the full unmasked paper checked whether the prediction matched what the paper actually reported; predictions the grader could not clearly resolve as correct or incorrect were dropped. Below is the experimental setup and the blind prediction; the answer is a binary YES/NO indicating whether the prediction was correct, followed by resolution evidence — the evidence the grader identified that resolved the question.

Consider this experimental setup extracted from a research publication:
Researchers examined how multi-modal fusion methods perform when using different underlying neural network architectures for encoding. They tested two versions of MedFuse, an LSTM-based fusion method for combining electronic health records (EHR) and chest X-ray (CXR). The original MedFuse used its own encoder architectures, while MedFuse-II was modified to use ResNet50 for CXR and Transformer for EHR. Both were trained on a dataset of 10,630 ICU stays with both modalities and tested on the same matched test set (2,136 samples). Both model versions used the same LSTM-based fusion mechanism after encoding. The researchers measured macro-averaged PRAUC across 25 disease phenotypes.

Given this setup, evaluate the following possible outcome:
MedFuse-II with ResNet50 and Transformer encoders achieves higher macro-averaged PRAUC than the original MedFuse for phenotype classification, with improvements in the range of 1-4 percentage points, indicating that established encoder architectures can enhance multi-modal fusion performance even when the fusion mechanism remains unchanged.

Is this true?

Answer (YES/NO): NO